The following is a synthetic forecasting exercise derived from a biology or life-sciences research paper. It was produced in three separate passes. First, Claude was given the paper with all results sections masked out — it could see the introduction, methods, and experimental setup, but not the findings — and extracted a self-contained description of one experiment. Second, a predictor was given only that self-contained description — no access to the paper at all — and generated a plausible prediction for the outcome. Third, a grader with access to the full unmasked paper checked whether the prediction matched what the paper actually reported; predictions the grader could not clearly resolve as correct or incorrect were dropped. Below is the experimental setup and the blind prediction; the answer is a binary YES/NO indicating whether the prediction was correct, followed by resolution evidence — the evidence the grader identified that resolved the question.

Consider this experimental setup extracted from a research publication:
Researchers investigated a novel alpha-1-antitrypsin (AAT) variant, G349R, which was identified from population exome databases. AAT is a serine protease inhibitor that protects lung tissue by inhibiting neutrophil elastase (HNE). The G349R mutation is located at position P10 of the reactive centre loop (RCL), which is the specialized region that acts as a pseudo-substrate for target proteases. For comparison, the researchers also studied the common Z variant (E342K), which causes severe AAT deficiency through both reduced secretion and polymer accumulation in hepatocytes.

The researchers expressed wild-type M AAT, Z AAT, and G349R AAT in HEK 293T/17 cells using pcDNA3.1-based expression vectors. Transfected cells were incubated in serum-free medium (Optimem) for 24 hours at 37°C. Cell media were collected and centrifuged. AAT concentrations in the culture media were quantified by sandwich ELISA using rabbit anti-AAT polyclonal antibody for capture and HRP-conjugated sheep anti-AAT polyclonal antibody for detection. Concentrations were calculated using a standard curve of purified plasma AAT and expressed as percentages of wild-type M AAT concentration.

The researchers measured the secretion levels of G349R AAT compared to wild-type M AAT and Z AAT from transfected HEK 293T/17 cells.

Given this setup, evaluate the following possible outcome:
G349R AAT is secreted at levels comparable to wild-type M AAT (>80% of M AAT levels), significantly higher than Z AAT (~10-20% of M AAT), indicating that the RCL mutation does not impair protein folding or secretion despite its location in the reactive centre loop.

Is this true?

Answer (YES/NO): YES